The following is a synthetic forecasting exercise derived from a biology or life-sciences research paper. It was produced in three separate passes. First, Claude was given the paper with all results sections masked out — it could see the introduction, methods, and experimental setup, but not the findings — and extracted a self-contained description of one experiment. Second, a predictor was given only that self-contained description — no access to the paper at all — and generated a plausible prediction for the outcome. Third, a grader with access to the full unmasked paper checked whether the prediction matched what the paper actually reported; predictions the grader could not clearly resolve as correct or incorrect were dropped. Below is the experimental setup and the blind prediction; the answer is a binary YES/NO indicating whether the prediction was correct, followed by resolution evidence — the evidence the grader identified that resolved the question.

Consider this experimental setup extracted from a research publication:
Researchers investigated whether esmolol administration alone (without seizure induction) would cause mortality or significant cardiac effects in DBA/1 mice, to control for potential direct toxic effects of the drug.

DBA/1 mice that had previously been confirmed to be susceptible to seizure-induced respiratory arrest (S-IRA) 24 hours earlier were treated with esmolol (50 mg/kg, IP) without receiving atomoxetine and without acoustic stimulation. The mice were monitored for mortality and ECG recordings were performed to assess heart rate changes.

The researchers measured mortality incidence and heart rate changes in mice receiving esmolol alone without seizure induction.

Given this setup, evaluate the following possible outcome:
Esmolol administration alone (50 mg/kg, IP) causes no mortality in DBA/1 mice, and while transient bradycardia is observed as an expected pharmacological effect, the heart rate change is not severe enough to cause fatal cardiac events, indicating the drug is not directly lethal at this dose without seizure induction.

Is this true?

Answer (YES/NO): YES